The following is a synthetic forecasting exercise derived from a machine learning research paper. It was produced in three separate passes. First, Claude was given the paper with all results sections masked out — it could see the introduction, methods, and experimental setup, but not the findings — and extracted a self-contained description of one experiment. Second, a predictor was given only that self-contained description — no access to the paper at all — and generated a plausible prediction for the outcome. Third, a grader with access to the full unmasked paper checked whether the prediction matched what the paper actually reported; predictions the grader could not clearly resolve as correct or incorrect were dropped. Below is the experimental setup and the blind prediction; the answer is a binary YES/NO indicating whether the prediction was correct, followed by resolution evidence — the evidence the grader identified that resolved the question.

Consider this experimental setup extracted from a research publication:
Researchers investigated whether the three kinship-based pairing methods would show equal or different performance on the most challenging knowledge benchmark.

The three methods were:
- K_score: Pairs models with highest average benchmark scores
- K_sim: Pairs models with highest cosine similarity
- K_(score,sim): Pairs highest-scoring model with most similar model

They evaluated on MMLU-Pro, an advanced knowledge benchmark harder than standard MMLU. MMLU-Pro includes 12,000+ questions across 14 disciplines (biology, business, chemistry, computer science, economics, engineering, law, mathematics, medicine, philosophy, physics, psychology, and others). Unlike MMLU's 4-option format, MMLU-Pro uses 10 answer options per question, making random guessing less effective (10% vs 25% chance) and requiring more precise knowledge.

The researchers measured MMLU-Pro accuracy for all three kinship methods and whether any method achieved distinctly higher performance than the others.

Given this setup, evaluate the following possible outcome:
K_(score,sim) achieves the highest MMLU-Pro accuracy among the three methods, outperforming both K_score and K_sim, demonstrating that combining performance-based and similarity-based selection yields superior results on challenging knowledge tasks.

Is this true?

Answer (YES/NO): NO